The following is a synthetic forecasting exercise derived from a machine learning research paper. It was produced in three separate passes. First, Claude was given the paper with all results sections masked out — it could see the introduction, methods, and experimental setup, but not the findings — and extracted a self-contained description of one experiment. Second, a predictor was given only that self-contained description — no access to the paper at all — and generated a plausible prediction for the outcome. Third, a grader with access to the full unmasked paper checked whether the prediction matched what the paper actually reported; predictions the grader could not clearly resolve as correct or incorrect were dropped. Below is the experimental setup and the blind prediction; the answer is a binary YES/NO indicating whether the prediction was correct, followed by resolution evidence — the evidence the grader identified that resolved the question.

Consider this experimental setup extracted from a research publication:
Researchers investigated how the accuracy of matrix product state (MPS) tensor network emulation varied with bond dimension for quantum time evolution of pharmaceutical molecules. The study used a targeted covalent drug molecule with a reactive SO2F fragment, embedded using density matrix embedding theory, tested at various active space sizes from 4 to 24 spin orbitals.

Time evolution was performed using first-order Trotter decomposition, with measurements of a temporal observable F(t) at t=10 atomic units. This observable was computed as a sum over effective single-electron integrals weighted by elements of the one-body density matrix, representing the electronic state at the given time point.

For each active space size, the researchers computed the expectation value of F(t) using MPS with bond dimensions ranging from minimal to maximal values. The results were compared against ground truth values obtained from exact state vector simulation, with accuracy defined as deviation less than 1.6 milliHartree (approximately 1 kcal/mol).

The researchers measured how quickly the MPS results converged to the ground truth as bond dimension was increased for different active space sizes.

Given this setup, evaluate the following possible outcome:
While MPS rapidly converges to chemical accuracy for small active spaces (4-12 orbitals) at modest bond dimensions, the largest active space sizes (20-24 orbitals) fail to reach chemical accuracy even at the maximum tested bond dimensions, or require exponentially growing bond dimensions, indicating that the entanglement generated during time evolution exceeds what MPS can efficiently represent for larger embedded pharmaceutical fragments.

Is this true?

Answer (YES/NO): YES